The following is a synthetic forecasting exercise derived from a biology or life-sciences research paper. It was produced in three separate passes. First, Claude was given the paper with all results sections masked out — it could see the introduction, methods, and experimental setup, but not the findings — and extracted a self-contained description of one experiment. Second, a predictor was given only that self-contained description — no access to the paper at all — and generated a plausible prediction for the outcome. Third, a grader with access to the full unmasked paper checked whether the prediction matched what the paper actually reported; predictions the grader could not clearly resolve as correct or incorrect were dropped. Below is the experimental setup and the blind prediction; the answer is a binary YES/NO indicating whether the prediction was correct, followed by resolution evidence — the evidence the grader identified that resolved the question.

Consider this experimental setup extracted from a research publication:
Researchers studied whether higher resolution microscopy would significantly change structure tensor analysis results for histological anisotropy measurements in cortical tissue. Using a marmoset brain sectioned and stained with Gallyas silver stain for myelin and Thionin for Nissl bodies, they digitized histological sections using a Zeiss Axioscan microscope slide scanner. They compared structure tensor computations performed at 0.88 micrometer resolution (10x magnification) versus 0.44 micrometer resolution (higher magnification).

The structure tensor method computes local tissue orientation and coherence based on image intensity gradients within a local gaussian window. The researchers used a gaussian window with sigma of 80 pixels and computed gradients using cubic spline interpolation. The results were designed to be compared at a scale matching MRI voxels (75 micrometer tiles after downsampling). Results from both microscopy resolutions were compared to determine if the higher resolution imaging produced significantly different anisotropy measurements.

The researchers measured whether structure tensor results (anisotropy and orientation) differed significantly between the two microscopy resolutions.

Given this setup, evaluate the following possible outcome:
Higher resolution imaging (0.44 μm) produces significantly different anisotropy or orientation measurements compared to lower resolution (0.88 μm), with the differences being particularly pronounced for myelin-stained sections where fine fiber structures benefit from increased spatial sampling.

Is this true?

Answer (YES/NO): NO